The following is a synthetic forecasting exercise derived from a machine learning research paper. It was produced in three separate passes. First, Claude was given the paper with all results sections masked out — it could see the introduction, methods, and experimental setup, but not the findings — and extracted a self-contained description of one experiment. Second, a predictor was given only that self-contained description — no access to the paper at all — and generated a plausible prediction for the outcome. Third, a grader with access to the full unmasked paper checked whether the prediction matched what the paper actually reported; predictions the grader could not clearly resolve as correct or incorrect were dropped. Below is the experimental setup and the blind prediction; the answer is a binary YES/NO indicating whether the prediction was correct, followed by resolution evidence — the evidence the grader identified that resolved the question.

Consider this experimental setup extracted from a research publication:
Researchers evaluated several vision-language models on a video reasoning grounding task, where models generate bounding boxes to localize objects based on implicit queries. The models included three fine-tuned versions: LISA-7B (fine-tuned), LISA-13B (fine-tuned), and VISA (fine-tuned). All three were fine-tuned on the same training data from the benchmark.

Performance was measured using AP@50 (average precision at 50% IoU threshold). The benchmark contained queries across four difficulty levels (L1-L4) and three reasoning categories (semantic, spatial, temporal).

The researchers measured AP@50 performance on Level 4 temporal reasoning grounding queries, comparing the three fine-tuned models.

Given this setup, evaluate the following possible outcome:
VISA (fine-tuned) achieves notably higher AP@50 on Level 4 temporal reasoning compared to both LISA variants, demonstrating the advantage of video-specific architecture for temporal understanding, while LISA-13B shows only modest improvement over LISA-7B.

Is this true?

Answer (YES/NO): NO